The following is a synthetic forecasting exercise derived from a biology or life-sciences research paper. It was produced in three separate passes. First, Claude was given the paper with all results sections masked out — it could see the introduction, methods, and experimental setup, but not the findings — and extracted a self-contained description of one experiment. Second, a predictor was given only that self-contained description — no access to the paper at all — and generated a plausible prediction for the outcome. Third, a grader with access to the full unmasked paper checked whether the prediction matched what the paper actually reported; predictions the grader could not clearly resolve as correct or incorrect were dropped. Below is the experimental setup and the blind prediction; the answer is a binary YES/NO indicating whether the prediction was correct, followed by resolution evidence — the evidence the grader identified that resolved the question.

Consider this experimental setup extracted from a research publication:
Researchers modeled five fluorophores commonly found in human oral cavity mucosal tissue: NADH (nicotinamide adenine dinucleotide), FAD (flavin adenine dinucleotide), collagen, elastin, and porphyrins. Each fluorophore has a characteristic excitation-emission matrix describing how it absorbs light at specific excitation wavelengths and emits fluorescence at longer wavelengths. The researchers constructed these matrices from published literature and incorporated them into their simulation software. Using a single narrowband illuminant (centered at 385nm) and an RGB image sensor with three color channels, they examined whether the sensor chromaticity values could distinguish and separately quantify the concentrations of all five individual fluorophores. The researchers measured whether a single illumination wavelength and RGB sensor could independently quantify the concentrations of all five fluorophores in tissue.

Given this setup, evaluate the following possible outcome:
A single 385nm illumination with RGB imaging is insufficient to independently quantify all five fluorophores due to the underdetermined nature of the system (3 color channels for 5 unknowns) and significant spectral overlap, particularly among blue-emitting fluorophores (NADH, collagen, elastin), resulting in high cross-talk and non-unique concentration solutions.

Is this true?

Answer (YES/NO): YES